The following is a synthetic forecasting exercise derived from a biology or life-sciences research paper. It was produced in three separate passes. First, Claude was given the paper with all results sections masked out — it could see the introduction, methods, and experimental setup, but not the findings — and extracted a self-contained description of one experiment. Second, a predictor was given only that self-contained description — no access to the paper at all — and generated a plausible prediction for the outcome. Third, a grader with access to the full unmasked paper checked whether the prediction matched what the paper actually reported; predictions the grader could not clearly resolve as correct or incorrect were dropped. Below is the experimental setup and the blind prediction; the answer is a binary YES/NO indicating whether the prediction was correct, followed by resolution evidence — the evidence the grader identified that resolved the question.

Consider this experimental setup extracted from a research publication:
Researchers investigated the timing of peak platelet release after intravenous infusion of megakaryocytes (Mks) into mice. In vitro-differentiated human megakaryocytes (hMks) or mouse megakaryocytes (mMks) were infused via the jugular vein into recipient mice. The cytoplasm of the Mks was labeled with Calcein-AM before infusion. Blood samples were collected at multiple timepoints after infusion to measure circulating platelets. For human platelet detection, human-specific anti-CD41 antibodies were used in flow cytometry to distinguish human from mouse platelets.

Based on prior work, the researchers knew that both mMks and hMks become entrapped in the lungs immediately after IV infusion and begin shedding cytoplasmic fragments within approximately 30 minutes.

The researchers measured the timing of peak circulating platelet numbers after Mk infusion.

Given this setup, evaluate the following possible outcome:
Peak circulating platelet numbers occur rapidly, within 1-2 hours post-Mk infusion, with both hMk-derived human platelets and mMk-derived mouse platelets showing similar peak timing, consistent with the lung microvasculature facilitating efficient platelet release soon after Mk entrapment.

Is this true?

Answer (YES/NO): NO